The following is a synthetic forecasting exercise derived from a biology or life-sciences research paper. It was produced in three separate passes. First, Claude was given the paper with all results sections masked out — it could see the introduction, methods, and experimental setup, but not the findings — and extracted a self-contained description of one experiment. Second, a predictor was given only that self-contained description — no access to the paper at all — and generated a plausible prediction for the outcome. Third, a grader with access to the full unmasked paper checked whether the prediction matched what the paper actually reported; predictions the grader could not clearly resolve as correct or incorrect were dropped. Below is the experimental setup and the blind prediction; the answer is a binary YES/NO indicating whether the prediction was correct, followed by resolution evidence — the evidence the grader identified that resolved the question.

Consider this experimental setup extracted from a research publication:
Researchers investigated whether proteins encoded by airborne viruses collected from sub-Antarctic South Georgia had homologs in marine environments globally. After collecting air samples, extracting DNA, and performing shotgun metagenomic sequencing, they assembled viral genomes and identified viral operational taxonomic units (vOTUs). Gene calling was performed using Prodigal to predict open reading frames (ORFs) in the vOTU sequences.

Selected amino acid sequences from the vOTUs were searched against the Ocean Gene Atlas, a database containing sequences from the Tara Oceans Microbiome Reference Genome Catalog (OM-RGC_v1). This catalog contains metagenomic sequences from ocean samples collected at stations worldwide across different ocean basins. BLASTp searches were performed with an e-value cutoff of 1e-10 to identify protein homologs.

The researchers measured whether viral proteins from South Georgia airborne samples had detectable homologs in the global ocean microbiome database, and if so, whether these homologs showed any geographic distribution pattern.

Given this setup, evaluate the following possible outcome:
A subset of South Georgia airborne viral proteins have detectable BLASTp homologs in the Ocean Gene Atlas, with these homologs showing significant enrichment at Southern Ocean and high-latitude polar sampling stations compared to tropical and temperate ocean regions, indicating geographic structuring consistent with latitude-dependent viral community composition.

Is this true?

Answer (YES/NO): NO